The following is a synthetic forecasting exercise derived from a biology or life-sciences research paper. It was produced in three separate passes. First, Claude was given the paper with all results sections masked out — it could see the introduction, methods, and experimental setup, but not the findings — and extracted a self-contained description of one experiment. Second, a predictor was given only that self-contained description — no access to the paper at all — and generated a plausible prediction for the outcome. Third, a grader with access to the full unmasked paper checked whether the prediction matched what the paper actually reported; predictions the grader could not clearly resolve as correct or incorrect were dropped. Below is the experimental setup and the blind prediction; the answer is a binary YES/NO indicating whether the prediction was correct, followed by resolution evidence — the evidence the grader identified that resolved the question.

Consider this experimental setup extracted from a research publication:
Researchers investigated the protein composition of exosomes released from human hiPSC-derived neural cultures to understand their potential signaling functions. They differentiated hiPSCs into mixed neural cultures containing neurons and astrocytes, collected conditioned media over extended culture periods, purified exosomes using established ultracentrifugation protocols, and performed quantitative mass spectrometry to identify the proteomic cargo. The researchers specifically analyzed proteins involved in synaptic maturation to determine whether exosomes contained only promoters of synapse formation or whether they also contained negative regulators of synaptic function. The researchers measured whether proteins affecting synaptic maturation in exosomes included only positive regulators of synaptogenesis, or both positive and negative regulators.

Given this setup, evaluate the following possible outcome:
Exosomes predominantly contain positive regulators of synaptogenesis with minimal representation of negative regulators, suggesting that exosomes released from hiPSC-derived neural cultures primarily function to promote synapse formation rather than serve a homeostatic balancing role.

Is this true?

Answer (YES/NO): NO